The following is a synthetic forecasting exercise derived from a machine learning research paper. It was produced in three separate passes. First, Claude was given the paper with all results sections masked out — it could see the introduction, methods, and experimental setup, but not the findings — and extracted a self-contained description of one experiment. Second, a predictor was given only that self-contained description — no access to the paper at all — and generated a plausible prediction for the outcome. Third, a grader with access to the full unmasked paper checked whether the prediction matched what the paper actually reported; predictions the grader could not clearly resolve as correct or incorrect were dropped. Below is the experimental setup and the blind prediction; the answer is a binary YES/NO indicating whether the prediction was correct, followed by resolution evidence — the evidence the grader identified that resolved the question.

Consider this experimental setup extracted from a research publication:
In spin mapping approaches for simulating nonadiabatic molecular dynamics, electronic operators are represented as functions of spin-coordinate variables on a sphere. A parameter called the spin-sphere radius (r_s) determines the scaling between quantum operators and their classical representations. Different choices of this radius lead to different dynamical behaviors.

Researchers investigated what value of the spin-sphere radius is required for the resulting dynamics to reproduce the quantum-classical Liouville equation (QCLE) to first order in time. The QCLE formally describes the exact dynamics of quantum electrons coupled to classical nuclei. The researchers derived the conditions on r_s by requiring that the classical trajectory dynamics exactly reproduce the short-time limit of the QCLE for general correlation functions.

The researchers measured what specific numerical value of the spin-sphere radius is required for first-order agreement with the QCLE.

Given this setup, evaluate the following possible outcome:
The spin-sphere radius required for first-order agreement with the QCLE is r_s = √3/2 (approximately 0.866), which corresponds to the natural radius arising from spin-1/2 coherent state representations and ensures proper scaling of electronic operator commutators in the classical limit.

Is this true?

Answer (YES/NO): NO